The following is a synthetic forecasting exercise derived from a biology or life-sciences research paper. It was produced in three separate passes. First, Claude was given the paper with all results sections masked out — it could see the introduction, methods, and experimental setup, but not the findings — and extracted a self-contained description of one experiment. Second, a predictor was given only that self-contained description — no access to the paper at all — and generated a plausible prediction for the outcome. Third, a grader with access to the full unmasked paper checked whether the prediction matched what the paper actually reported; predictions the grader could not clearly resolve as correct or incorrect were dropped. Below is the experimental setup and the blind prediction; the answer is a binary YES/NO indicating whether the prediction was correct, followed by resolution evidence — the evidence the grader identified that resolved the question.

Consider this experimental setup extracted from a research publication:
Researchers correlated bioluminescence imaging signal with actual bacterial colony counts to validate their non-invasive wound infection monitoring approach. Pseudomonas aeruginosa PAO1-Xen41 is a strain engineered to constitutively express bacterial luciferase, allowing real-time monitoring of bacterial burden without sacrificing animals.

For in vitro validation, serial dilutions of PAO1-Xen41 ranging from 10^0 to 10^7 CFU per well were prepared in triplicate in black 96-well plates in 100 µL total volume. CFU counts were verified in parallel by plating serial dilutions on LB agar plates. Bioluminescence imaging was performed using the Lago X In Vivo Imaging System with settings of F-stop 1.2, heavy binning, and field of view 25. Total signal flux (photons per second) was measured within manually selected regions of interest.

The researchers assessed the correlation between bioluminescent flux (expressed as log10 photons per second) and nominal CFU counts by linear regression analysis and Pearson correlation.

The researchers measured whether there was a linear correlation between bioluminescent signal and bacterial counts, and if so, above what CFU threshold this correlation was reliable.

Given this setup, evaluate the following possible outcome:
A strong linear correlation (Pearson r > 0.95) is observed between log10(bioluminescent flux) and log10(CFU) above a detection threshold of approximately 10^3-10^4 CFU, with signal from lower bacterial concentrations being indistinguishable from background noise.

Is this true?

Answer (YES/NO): YES